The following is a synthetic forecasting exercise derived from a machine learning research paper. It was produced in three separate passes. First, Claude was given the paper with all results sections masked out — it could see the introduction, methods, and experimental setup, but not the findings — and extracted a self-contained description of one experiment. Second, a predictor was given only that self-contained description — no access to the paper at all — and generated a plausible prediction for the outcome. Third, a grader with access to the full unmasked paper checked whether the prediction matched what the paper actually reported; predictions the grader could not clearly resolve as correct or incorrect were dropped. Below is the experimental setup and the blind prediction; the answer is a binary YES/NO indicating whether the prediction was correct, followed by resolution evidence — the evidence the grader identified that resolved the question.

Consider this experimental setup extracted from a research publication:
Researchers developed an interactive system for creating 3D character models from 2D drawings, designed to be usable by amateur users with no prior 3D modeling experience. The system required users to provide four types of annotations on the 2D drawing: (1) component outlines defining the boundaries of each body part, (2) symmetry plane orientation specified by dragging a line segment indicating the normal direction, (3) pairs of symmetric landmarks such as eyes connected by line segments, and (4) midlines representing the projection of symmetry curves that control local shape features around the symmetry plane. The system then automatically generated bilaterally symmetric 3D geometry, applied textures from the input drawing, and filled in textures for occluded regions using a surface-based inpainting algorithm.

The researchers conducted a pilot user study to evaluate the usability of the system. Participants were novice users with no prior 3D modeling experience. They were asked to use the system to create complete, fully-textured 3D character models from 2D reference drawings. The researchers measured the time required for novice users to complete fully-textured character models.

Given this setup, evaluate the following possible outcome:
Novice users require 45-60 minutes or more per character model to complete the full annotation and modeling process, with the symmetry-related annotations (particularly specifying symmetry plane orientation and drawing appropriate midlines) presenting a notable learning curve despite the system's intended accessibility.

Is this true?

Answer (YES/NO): NO